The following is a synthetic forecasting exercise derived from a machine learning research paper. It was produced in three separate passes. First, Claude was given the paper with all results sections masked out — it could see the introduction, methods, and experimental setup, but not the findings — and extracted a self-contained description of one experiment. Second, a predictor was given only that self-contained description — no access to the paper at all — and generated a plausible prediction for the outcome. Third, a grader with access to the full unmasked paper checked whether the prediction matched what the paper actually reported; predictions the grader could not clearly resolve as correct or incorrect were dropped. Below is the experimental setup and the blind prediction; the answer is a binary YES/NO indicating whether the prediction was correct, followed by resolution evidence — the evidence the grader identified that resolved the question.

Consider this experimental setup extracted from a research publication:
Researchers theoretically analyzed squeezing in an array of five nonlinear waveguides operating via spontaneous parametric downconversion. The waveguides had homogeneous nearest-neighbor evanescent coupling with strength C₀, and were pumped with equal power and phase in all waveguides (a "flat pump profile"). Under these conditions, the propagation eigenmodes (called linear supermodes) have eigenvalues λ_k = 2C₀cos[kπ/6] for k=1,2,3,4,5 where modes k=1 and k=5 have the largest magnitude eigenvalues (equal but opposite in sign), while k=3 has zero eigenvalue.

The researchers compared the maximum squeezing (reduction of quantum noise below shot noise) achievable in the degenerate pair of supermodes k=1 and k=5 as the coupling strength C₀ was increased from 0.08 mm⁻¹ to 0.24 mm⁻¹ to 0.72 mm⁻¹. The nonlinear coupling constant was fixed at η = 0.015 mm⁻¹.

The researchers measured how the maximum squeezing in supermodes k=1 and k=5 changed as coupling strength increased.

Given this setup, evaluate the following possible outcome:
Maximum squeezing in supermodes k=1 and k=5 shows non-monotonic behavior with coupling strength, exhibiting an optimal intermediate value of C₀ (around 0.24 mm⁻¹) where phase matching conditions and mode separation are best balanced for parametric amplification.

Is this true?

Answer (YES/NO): NO